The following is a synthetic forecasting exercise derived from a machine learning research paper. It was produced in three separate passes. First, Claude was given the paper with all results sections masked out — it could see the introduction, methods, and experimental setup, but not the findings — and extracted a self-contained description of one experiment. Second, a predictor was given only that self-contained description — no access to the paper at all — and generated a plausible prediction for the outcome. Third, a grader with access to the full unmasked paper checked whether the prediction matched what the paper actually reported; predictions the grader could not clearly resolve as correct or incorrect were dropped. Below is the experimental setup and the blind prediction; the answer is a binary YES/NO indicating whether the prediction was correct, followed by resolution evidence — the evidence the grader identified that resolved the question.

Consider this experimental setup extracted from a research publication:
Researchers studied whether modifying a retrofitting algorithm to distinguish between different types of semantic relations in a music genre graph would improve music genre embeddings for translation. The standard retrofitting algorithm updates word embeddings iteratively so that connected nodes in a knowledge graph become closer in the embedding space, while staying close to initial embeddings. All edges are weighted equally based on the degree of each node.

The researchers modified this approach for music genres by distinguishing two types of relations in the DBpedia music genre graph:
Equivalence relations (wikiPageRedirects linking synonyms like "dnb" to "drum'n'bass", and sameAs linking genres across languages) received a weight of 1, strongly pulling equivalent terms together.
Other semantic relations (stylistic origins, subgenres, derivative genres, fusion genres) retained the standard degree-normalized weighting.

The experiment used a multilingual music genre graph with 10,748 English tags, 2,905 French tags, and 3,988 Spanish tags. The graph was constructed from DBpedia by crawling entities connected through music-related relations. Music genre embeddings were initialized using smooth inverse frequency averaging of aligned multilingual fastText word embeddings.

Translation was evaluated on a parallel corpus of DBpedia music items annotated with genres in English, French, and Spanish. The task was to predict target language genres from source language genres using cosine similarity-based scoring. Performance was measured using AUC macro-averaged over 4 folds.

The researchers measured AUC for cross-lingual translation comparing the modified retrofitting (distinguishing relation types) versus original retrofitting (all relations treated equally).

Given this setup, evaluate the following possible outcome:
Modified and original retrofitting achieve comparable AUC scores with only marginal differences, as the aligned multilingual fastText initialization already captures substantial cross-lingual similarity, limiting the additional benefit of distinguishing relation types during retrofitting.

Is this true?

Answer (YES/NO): NO